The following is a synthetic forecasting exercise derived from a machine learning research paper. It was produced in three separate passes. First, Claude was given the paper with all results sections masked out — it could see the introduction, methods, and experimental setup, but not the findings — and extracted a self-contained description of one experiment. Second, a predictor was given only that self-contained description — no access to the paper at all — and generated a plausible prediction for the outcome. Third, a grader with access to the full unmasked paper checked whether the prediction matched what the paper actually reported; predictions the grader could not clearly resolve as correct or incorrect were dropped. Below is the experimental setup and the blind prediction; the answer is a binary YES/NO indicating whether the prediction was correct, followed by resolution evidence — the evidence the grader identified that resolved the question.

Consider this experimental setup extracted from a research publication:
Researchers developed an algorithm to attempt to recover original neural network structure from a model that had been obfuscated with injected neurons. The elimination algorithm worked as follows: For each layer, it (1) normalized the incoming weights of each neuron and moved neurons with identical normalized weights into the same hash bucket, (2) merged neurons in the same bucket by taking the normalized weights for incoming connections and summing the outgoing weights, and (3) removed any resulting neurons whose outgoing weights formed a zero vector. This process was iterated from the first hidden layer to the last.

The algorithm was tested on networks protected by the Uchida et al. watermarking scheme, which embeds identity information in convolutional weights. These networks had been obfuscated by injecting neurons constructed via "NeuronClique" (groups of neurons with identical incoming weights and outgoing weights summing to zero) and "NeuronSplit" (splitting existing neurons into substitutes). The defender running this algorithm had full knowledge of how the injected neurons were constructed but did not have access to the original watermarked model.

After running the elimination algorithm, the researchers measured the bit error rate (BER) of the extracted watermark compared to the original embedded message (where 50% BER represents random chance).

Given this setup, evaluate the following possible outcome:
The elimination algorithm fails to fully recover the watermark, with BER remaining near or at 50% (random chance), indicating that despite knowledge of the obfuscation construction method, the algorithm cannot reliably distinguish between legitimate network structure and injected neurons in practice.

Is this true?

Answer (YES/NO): NO